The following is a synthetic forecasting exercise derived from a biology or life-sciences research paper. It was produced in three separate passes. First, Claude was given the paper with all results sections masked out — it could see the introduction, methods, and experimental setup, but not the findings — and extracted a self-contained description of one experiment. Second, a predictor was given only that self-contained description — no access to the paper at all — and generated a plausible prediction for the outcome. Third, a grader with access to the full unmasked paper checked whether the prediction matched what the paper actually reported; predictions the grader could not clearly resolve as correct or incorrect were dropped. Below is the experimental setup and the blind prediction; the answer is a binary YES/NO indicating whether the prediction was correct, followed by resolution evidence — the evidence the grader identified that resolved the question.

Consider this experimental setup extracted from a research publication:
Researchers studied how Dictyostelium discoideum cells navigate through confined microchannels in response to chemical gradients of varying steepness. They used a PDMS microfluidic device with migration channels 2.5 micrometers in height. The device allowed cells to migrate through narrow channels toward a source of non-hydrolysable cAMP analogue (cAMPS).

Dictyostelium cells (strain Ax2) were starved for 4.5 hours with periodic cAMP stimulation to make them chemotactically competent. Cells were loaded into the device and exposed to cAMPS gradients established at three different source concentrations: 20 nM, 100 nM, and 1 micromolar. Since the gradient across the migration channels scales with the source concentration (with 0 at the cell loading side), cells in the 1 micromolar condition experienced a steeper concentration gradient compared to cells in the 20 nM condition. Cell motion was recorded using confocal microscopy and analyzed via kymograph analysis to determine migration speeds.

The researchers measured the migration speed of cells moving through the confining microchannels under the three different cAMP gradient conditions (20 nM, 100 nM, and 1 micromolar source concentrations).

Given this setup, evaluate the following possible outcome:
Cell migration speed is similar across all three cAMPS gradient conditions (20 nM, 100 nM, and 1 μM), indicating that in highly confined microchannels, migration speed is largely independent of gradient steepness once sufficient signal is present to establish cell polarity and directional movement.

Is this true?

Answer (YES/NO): NO